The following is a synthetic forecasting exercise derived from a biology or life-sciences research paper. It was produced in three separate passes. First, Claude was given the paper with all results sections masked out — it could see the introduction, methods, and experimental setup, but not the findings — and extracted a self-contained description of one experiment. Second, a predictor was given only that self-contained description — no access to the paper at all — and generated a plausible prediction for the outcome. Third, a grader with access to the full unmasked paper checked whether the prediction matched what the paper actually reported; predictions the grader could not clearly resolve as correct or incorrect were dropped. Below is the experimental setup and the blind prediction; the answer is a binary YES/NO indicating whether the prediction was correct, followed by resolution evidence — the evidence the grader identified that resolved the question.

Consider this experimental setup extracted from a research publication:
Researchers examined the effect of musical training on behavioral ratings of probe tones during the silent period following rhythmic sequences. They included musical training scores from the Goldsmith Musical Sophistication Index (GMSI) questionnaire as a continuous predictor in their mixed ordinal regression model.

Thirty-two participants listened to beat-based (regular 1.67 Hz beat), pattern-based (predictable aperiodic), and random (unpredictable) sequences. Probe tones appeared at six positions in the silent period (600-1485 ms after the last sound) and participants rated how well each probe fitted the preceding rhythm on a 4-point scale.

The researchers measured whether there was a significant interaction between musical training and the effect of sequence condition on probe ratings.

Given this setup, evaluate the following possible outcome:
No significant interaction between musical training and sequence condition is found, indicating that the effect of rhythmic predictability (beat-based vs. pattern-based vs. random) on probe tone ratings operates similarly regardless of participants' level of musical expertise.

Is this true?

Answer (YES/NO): NO